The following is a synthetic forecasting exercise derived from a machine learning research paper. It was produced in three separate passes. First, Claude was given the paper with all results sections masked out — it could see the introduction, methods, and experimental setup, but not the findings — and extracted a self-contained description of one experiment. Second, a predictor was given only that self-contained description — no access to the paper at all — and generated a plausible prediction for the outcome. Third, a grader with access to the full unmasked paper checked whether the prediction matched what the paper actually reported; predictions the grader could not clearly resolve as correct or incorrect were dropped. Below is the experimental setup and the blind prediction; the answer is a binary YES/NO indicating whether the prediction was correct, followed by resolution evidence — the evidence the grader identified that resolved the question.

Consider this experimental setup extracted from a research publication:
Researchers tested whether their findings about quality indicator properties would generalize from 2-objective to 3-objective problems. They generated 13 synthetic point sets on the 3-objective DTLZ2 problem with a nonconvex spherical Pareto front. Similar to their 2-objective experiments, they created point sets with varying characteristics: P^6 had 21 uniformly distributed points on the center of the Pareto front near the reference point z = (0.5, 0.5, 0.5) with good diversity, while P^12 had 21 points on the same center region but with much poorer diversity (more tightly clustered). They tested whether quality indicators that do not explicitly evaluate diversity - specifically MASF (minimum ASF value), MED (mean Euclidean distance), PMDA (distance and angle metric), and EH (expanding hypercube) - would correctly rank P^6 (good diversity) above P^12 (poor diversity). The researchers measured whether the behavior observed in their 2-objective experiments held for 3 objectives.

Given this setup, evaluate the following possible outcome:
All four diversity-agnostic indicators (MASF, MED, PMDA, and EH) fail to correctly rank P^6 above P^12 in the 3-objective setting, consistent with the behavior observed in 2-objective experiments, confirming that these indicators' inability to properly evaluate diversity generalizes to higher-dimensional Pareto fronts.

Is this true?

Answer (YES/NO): YES